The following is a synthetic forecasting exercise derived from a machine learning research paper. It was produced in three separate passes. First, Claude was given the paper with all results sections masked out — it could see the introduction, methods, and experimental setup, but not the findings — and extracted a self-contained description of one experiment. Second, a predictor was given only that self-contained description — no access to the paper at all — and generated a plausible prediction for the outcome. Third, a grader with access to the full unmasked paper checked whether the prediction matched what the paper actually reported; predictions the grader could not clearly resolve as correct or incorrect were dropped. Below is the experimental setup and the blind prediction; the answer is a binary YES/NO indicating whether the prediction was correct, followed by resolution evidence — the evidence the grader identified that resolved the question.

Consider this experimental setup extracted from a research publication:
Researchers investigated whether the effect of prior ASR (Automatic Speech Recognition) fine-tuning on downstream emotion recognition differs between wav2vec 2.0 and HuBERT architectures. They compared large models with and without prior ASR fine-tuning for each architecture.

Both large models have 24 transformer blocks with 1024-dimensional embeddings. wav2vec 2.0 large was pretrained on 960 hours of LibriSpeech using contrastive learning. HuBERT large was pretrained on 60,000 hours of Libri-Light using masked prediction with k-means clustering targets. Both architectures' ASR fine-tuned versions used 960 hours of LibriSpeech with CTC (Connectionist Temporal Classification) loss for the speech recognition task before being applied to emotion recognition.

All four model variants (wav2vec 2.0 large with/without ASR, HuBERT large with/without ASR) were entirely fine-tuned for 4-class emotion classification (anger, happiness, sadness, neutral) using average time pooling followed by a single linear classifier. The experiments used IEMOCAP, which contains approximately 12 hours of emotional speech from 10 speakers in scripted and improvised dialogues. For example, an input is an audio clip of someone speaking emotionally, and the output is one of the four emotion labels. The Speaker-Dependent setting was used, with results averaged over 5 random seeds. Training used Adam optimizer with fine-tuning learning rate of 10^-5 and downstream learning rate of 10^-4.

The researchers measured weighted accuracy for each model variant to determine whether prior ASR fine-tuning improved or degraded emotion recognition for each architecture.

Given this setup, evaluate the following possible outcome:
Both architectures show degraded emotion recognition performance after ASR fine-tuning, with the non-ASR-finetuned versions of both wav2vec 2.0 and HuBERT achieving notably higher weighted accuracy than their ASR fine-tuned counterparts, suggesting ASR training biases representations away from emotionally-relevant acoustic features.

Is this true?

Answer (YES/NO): NO